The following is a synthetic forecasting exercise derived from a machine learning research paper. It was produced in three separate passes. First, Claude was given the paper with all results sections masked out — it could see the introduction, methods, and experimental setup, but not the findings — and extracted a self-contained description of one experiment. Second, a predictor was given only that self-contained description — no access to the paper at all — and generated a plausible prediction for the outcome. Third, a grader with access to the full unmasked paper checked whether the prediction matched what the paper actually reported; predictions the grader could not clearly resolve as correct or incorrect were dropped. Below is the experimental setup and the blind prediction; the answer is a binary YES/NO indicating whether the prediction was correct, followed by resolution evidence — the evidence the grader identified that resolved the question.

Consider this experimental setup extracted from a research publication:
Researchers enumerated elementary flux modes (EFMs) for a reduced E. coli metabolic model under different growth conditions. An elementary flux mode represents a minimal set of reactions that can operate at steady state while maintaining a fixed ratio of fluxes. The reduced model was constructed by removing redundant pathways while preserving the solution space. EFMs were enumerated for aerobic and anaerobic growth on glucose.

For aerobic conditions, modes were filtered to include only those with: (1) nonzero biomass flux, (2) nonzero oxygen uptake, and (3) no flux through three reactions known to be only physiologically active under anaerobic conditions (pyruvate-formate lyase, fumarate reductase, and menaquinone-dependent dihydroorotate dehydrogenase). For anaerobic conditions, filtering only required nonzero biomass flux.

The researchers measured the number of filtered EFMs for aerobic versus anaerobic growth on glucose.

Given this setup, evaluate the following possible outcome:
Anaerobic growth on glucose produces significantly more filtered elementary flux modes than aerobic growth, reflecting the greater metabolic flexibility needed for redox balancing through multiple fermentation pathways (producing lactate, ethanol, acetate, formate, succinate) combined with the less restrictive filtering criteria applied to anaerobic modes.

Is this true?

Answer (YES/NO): NO